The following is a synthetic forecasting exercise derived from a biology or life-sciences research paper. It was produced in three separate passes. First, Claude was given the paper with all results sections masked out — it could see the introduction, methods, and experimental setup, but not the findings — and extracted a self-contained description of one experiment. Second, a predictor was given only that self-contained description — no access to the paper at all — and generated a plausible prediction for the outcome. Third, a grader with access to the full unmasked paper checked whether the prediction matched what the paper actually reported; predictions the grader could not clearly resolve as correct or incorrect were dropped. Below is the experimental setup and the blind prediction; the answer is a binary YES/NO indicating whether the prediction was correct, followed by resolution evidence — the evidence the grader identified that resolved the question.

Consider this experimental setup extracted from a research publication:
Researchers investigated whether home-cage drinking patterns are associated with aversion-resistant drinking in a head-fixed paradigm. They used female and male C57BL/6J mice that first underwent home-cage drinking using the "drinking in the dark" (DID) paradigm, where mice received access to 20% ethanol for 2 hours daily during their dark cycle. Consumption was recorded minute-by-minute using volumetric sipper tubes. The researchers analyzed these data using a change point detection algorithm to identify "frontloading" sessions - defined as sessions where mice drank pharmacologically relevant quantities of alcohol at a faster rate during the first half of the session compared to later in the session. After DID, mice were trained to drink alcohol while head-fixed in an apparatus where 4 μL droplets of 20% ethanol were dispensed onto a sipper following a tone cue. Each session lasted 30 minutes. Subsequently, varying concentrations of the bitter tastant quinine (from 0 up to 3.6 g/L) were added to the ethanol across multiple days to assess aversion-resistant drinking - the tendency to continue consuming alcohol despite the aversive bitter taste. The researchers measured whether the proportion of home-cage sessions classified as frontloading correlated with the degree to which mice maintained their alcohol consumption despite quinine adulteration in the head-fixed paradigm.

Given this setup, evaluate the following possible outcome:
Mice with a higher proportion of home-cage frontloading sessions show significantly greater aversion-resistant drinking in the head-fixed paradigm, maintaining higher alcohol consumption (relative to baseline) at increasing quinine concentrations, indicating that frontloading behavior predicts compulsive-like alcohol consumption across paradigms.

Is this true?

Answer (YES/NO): YES